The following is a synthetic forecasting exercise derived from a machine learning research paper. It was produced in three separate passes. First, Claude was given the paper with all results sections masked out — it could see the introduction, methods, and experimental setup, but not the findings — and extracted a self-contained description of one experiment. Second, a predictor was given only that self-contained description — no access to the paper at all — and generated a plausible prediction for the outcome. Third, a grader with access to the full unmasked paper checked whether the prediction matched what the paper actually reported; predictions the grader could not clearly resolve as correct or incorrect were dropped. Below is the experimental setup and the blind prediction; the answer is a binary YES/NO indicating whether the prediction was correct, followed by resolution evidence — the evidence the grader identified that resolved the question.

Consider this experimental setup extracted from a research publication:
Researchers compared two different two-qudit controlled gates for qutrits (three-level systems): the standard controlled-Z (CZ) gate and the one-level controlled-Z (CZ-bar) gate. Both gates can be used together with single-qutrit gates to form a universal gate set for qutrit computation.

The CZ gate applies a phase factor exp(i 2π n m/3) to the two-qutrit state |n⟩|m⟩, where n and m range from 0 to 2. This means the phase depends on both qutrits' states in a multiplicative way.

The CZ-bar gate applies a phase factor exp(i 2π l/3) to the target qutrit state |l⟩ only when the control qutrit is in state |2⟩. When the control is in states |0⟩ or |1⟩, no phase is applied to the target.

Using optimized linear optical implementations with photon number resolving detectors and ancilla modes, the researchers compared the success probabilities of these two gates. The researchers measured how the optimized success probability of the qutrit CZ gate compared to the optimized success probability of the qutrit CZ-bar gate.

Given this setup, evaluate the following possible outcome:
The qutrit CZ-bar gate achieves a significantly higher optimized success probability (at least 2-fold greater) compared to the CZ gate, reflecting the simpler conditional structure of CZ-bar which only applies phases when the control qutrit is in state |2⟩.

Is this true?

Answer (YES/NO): YES